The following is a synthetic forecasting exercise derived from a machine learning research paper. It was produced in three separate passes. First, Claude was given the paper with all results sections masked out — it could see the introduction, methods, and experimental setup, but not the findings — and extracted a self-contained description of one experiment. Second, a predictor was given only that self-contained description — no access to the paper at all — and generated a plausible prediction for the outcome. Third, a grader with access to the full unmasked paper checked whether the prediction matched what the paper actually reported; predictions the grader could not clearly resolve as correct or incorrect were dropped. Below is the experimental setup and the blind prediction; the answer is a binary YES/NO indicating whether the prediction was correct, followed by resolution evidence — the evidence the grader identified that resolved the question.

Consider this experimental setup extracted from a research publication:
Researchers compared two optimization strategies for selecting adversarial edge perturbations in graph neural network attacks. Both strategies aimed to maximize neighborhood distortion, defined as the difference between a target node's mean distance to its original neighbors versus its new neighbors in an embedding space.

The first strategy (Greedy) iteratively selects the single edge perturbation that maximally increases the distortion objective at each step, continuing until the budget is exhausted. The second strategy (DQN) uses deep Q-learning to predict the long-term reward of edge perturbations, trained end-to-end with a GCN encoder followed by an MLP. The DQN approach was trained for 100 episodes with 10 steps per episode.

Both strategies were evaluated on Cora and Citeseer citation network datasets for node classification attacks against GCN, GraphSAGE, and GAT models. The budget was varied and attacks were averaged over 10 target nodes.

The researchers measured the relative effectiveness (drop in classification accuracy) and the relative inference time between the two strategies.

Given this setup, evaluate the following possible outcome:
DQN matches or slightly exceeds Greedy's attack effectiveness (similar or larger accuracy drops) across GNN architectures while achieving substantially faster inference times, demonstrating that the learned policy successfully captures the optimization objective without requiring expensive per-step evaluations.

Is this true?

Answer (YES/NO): NO